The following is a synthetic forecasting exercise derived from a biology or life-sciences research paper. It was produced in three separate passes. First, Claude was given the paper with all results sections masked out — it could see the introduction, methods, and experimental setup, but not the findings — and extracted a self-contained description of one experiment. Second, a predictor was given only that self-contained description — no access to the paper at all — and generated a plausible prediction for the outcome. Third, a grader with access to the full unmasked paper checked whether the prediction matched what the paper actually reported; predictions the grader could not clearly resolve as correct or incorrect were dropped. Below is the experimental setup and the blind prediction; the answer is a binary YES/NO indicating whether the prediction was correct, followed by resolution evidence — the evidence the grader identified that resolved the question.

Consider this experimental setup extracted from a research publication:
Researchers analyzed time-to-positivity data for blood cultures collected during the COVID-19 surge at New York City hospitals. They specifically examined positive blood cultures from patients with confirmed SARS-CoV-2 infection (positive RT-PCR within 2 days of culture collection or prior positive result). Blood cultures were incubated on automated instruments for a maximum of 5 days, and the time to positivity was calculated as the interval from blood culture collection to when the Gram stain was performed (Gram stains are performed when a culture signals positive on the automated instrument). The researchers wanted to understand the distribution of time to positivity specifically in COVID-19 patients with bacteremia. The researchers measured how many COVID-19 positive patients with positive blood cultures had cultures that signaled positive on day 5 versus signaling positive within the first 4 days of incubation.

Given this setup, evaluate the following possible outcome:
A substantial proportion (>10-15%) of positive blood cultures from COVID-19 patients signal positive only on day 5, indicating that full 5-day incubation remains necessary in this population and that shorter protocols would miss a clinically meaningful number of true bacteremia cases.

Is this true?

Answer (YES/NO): NO